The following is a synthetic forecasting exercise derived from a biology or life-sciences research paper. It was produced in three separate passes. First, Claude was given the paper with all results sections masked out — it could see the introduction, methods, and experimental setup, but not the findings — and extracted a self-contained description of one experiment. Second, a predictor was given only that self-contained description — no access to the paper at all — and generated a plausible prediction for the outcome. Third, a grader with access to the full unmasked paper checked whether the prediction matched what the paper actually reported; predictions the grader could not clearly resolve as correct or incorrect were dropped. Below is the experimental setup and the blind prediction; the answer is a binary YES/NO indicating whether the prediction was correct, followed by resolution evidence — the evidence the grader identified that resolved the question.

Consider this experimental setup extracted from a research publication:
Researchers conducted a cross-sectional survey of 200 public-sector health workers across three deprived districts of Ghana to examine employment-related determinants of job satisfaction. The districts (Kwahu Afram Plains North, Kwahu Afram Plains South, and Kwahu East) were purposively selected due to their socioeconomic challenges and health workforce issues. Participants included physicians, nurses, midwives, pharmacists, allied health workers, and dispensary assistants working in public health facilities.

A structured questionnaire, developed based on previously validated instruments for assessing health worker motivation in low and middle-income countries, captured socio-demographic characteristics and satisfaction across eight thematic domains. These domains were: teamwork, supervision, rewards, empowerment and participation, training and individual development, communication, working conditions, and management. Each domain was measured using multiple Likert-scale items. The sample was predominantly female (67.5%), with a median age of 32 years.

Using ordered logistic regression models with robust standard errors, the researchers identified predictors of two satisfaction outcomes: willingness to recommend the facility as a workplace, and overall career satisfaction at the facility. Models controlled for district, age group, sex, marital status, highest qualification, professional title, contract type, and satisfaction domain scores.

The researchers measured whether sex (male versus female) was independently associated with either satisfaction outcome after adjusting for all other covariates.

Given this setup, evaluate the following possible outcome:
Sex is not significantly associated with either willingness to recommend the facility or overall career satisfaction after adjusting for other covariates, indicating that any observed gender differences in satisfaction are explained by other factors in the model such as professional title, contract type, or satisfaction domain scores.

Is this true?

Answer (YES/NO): YES